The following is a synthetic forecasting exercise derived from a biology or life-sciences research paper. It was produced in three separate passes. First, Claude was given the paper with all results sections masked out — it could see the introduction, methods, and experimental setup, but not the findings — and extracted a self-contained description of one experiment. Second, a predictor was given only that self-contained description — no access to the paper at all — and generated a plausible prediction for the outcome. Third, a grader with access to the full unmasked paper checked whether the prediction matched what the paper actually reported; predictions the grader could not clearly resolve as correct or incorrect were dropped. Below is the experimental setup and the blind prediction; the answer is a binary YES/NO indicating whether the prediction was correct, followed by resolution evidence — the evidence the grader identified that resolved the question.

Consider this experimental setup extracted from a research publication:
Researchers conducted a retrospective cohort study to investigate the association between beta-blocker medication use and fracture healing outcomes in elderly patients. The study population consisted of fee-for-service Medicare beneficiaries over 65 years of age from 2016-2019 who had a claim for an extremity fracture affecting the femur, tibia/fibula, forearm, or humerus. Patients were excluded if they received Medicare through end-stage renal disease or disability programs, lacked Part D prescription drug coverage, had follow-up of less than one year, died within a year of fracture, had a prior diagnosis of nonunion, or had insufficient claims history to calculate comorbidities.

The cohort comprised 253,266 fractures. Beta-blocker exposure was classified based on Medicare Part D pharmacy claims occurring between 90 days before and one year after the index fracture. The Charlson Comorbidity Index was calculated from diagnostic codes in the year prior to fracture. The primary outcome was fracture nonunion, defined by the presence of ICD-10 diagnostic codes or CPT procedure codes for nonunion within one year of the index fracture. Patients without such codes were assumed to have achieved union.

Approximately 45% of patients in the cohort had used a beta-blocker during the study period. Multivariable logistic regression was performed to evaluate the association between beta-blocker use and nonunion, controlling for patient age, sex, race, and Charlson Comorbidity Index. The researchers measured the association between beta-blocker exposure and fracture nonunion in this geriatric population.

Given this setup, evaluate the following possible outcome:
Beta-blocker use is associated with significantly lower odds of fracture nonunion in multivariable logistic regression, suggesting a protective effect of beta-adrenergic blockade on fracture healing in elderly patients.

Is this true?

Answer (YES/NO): NO